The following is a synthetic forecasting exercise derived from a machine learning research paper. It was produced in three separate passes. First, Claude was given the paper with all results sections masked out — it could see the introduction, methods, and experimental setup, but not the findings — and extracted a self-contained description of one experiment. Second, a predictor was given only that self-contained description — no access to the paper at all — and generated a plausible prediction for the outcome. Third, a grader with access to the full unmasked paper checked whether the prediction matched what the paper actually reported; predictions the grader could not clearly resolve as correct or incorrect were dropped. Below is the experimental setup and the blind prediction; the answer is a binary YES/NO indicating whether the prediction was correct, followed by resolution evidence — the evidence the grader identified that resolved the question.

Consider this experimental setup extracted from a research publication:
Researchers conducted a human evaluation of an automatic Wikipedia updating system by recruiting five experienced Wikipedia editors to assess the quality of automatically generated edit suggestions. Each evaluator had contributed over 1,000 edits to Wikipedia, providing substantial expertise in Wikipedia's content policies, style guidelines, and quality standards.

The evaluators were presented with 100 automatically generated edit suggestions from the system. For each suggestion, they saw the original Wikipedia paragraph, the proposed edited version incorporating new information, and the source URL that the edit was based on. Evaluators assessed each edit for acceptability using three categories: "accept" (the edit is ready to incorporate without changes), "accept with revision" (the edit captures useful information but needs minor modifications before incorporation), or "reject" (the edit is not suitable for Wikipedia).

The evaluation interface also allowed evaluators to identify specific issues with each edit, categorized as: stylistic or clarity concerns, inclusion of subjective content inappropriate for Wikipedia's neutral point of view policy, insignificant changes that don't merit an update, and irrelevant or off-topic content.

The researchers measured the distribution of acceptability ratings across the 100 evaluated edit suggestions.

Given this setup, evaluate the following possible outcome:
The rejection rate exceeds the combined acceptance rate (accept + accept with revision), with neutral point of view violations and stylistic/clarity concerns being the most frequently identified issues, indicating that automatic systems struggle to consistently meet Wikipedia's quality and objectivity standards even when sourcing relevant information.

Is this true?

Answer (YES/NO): NO